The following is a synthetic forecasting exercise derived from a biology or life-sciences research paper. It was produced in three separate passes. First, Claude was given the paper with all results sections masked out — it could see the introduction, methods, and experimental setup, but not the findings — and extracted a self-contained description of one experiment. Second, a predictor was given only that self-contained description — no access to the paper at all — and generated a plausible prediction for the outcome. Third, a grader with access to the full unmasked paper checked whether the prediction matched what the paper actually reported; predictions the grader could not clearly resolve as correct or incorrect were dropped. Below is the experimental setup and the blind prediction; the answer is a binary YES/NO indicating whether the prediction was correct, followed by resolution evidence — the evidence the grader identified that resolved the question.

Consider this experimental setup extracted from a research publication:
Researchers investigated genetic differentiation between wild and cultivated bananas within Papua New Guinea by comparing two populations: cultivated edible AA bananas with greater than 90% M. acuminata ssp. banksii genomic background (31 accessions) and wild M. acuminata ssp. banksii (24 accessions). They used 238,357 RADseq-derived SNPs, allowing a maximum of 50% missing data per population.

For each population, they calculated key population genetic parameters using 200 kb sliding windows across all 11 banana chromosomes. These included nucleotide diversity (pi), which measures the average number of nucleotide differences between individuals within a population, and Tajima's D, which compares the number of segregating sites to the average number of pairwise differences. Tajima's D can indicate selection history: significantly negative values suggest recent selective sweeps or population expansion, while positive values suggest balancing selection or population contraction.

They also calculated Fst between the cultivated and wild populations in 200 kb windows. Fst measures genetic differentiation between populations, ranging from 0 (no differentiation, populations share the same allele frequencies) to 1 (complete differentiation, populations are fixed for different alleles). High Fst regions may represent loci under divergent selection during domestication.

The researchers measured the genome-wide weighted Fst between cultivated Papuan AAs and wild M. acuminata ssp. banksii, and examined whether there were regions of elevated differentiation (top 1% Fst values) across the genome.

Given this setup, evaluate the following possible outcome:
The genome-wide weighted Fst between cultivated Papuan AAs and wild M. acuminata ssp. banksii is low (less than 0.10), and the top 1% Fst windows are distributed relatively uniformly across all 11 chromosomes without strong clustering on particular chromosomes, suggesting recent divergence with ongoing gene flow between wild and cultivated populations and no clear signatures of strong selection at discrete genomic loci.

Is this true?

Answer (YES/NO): NO